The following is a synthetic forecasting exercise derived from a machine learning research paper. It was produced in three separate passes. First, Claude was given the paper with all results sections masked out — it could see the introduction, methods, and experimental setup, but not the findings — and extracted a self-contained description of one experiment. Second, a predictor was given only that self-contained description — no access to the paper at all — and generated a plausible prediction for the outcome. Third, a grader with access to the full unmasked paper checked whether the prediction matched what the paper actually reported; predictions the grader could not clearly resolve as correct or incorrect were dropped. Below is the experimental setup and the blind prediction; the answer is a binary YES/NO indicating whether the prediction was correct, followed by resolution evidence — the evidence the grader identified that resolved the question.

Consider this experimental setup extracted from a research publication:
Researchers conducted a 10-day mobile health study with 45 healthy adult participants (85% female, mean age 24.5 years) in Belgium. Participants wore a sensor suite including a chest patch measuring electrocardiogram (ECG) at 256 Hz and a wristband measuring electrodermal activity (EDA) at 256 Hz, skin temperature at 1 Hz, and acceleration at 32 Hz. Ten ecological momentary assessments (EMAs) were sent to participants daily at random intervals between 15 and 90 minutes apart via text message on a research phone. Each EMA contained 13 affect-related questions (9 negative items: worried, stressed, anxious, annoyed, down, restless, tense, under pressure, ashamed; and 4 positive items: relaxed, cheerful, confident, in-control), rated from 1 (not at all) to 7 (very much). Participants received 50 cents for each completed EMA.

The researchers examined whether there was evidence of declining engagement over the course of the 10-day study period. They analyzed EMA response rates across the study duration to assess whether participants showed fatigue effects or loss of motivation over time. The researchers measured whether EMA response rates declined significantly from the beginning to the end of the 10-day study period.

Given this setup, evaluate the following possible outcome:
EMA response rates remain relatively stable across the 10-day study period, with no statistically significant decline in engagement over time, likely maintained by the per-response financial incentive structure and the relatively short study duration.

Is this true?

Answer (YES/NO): YES